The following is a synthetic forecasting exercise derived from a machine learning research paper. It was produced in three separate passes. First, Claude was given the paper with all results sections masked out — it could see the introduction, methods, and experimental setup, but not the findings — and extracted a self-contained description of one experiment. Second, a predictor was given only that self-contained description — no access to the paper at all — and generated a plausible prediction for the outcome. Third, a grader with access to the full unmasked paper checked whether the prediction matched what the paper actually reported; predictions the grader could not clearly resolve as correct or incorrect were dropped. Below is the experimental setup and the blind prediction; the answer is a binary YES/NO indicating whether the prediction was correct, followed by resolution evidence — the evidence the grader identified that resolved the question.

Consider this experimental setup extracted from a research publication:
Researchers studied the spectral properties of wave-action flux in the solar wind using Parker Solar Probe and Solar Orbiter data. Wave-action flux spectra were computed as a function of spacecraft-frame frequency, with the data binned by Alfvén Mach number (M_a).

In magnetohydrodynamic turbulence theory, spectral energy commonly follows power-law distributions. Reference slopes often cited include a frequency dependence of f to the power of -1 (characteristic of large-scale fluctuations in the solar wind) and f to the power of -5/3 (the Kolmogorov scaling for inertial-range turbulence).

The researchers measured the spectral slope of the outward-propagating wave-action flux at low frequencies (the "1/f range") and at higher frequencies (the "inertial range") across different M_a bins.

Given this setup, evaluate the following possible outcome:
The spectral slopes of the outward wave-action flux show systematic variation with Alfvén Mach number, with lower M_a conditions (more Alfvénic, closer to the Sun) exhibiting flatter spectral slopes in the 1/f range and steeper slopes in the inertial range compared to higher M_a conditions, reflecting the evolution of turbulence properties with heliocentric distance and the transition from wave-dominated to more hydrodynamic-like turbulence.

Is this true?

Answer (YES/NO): NO